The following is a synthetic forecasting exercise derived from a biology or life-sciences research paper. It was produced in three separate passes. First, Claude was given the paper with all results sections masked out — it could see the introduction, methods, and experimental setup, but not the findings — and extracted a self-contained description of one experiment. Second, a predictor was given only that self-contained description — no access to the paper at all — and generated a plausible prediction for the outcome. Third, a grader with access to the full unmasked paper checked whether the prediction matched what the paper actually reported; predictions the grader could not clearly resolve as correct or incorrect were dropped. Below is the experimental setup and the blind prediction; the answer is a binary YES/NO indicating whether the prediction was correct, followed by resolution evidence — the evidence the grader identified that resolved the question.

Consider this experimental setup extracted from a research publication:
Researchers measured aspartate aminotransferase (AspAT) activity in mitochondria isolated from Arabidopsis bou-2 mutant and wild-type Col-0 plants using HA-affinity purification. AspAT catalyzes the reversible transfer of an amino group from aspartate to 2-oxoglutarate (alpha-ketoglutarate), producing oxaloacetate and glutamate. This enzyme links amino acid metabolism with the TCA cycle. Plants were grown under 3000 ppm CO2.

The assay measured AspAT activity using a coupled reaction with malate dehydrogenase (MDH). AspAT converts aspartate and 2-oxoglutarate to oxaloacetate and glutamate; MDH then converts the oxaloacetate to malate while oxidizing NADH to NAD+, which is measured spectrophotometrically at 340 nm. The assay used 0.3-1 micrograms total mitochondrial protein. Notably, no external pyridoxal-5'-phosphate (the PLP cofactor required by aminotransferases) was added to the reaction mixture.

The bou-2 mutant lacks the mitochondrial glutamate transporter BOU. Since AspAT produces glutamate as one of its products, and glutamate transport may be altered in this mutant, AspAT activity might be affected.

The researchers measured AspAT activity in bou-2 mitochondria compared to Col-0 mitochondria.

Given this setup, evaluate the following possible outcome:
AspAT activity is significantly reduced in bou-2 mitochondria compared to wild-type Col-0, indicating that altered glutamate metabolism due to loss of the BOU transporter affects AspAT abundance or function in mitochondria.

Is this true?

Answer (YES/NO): NO